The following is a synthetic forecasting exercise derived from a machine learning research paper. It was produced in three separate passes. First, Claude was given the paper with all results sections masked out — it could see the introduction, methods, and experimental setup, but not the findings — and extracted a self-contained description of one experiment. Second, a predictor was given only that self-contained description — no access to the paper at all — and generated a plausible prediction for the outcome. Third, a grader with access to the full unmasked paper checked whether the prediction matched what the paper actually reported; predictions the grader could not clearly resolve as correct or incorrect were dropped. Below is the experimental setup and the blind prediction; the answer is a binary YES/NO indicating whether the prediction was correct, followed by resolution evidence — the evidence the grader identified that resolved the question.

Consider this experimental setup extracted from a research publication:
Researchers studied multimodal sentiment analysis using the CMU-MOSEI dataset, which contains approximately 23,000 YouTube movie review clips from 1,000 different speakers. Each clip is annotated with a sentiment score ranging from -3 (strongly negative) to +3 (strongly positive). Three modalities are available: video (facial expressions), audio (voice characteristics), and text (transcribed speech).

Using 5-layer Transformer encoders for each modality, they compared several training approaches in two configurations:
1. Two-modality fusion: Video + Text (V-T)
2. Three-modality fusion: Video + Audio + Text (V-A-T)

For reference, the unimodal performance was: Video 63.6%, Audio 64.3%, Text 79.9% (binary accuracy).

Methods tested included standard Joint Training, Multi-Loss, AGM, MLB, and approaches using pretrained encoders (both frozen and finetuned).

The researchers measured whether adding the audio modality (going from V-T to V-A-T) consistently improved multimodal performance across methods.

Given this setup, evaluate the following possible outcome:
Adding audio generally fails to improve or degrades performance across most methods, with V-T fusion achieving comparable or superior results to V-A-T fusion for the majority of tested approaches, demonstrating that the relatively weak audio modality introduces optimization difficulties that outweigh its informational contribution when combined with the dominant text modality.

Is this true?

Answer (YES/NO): NO